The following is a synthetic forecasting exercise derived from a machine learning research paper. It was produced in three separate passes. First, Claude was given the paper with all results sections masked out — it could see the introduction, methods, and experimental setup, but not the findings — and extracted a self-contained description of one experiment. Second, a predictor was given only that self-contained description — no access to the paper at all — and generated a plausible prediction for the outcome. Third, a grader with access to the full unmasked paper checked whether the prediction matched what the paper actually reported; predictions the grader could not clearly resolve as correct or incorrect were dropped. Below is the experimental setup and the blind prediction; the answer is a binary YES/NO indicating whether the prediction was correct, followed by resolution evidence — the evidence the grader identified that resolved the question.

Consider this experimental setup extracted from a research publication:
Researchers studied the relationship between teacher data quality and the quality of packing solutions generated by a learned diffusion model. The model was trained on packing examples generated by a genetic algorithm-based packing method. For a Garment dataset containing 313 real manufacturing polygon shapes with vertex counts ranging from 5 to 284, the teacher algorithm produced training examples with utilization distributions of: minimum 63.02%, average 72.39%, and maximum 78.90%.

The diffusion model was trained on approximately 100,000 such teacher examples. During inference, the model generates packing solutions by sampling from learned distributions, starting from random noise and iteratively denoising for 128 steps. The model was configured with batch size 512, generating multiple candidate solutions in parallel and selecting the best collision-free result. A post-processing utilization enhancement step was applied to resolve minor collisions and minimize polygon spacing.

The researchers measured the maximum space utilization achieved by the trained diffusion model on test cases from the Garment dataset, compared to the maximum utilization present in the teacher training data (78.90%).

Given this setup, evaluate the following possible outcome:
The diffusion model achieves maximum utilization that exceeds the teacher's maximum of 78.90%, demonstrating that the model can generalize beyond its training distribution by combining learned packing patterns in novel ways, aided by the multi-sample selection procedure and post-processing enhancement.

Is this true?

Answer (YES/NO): YES